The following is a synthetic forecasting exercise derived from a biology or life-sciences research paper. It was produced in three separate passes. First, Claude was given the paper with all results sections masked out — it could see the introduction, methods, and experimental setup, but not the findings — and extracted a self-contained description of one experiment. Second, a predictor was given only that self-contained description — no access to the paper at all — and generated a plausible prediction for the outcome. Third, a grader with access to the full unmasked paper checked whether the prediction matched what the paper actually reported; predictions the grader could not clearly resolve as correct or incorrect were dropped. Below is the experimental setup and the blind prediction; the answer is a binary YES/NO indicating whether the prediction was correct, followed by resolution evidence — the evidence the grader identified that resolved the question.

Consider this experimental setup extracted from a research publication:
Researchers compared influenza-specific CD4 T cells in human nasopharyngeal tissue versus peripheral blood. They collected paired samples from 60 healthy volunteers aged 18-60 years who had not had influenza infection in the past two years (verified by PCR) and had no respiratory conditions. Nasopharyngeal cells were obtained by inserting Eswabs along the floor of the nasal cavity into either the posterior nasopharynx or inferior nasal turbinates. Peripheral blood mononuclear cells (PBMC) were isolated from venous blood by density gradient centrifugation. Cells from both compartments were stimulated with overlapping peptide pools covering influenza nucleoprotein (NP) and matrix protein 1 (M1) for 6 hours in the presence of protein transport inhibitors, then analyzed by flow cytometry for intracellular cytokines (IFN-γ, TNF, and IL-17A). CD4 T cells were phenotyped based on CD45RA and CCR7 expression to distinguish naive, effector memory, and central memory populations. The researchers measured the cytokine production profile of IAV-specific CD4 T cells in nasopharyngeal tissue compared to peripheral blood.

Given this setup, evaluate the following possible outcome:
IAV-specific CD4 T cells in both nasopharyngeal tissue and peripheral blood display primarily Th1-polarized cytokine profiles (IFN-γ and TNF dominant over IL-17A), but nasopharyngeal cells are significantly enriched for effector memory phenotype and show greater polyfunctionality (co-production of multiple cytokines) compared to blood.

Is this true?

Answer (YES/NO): NO